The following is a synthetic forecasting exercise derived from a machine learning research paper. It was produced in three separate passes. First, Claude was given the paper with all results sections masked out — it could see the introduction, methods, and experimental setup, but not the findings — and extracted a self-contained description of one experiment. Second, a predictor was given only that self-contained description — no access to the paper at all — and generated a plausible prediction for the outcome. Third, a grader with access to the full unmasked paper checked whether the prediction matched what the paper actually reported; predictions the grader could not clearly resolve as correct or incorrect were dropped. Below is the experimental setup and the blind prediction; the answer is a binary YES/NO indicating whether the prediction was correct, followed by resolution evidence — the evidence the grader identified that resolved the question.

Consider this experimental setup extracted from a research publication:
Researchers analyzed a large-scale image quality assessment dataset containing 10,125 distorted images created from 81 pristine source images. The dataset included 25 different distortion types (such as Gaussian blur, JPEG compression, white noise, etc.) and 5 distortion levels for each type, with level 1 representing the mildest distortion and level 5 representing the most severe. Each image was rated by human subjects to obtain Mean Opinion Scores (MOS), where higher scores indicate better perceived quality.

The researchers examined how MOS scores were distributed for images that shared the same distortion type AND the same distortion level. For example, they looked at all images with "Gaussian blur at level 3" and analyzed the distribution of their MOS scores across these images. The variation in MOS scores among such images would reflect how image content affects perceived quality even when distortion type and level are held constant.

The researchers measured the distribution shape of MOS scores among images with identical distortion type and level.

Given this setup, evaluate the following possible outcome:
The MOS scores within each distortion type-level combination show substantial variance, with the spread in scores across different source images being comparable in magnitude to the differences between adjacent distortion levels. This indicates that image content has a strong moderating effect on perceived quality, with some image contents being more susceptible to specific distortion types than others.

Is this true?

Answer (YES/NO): NO